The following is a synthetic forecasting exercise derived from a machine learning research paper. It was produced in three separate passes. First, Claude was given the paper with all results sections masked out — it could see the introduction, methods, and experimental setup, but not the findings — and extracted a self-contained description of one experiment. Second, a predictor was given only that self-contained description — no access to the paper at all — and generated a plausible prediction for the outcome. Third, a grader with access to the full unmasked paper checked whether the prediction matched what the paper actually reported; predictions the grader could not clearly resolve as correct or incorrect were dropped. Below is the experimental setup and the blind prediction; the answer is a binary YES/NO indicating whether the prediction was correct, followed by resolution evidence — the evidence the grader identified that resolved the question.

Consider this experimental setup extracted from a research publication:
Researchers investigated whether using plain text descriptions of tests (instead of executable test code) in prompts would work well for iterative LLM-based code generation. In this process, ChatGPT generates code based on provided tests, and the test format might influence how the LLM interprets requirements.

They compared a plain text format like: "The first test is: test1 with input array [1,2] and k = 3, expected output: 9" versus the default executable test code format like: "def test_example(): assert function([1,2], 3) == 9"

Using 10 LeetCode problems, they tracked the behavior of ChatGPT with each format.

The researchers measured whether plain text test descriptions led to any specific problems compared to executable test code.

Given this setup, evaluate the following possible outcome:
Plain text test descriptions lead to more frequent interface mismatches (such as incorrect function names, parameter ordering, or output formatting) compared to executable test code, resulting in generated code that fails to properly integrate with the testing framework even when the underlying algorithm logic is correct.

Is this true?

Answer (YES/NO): NO